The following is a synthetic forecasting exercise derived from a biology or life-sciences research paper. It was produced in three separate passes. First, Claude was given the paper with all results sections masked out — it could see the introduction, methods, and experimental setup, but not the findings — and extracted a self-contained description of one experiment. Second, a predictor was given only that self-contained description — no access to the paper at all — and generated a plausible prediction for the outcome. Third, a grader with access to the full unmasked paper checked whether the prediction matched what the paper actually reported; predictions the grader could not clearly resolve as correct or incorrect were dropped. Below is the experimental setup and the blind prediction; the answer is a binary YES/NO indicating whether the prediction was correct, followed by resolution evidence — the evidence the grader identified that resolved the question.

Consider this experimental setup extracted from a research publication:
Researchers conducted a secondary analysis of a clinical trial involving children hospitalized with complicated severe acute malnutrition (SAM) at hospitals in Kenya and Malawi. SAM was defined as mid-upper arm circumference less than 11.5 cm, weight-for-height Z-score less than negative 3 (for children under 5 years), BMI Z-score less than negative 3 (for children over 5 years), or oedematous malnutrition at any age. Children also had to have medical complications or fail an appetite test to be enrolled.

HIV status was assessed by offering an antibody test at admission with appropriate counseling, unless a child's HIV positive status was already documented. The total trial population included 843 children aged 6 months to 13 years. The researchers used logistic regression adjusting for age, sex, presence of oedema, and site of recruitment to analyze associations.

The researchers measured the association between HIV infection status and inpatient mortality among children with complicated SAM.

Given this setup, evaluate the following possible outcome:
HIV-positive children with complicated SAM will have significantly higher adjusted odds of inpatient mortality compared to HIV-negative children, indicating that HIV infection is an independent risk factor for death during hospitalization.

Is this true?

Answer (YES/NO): YES